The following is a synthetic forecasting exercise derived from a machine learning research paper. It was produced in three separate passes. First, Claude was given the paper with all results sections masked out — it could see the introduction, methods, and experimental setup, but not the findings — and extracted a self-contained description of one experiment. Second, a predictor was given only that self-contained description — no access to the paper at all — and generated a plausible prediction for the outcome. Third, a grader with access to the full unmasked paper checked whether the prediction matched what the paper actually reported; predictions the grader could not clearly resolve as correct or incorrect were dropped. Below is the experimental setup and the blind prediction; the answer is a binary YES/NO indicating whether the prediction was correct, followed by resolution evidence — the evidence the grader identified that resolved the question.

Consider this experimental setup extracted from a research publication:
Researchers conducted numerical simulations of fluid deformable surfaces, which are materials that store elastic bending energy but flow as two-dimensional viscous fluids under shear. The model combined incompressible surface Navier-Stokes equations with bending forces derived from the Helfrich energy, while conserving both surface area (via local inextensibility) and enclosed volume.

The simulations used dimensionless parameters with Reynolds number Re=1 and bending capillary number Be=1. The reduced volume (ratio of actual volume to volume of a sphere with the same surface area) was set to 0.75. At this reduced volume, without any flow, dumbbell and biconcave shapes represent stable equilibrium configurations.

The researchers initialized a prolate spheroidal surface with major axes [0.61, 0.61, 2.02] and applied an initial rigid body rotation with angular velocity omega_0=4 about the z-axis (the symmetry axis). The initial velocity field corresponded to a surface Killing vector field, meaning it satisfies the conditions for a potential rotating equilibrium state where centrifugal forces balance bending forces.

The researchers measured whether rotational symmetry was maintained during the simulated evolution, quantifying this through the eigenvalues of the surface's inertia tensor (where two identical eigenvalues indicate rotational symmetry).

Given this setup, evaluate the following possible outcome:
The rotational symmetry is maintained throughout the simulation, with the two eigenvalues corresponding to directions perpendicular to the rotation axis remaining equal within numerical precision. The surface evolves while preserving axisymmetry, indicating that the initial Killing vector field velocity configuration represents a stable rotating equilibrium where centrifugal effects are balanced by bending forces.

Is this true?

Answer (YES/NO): NO